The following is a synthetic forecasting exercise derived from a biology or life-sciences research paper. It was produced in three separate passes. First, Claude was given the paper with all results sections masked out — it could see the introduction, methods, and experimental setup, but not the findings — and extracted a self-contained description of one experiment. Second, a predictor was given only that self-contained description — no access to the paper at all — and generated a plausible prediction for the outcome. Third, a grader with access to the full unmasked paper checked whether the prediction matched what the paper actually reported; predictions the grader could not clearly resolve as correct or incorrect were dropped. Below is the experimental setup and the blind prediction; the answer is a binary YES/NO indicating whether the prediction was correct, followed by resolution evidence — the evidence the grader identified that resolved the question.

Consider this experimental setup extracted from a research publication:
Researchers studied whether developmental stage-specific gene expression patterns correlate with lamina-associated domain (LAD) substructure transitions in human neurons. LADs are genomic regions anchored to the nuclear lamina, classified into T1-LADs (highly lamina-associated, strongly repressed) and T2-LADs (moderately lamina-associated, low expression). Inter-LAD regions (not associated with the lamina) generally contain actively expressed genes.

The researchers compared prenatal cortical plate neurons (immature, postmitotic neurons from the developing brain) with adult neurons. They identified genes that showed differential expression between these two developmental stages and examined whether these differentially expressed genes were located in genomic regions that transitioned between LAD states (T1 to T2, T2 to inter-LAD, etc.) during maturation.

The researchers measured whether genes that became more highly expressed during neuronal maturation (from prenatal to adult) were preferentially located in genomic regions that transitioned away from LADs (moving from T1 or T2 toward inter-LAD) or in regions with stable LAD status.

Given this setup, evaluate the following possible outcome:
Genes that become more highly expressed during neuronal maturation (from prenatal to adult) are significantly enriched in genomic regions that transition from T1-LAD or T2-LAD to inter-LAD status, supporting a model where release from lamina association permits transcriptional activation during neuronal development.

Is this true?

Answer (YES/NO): YES